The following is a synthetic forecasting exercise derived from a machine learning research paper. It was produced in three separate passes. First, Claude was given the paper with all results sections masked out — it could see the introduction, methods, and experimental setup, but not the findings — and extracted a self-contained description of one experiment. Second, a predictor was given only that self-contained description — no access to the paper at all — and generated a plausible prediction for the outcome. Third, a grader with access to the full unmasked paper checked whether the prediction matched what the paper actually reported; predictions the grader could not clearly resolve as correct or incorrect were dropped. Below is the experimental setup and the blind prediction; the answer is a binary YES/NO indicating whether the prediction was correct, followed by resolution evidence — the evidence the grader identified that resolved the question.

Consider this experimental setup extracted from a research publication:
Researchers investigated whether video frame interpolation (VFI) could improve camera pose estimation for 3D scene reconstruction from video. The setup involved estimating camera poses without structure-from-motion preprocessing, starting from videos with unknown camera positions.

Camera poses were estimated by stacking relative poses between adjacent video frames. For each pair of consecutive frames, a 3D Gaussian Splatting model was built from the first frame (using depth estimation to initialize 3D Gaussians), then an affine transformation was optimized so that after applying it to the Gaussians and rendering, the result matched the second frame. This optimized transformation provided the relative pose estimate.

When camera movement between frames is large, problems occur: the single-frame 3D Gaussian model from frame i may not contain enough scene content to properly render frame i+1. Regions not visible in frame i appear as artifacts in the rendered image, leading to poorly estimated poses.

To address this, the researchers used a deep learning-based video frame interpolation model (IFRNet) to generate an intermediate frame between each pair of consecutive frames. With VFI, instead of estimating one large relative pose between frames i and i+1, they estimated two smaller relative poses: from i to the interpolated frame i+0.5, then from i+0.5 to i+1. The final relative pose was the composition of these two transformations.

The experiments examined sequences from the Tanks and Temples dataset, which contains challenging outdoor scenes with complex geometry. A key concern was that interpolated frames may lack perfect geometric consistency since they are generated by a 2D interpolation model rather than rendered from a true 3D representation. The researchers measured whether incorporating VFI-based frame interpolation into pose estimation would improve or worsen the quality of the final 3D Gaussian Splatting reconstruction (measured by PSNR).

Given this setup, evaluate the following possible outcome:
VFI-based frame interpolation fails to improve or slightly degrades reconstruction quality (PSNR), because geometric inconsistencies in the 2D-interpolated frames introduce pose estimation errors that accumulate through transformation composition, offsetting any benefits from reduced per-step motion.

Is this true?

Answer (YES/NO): NO